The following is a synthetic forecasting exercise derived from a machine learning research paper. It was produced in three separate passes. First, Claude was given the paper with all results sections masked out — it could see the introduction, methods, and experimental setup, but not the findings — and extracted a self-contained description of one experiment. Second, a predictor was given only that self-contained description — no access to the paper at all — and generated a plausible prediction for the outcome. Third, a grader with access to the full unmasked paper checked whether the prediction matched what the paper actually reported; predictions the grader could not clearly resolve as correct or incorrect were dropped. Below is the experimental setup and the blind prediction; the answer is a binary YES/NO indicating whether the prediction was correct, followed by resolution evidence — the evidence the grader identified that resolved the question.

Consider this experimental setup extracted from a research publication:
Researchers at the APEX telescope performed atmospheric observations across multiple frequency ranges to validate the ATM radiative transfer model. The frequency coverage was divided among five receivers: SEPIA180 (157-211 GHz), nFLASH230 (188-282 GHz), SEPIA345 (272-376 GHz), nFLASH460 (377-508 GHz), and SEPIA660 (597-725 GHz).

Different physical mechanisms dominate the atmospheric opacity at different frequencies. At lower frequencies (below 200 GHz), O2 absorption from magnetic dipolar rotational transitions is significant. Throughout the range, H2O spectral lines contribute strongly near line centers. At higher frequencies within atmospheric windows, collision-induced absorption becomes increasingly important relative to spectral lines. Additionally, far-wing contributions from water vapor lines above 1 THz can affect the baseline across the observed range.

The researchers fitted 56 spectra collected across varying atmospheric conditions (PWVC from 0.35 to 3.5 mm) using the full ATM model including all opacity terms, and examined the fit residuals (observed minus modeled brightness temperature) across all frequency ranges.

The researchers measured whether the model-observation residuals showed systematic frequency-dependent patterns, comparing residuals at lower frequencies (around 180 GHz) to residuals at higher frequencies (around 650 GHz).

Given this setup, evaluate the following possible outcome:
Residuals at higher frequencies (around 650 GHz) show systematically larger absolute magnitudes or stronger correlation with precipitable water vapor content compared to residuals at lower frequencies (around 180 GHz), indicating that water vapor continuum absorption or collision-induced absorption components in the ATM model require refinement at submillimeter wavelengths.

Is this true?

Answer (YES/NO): NO